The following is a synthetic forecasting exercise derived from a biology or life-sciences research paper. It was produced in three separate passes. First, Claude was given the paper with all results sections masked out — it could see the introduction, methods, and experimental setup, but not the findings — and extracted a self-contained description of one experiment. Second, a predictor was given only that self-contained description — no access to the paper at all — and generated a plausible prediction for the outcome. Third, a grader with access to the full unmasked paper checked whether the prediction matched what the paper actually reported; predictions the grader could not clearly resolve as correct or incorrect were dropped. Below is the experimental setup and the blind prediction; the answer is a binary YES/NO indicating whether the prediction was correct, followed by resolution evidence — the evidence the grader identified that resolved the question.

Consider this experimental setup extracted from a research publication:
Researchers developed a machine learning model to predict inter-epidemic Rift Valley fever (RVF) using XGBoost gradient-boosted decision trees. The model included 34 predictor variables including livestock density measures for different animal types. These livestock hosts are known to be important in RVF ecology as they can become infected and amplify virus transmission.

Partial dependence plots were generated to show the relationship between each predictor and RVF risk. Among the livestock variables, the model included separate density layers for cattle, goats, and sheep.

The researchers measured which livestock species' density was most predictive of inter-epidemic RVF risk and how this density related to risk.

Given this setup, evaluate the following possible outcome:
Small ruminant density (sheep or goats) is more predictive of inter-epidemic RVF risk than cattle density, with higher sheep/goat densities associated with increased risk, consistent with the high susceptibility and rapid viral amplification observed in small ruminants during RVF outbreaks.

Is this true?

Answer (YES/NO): YES